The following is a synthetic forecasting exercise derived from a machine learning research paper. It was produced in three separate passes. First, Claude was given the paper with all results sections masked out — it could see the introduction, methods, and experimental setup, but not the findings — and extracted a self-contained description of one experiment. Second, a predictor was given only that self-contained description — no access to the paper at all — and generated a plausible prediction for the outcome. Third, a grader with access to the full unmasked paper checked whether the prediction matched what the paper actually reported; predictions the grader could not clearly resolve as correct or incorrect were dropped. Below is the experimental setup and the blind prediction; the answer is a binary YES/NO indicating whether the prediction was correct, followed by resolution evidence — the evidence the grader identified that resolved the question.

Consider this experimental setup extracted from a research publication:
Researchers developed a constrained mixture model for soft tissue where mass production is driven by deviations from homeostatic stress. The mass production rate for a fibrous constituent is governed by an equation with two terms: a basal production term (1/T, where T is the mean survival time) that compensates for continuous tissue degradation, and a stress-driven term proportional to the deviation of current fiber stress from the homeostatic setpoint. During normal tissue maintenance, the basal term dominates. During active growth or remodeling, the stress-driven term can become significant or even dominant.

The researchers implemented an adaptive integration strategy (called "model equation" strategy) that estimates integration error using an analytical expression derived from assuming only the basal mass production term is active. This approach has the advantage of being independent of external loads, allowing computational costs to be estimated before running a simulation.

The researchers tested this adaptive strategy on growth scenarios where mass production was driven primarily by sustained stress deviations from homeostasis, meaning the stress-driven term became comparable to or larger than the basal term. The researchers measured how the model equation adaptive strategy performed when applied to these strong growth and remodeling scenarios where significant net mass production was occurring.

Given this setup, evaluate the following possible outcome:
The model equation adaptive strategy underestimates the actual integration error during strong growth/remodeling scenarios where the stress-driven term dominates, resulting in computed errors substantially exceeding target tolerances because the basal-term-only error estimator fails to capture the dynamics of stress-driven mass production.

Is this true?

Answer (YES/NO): YES